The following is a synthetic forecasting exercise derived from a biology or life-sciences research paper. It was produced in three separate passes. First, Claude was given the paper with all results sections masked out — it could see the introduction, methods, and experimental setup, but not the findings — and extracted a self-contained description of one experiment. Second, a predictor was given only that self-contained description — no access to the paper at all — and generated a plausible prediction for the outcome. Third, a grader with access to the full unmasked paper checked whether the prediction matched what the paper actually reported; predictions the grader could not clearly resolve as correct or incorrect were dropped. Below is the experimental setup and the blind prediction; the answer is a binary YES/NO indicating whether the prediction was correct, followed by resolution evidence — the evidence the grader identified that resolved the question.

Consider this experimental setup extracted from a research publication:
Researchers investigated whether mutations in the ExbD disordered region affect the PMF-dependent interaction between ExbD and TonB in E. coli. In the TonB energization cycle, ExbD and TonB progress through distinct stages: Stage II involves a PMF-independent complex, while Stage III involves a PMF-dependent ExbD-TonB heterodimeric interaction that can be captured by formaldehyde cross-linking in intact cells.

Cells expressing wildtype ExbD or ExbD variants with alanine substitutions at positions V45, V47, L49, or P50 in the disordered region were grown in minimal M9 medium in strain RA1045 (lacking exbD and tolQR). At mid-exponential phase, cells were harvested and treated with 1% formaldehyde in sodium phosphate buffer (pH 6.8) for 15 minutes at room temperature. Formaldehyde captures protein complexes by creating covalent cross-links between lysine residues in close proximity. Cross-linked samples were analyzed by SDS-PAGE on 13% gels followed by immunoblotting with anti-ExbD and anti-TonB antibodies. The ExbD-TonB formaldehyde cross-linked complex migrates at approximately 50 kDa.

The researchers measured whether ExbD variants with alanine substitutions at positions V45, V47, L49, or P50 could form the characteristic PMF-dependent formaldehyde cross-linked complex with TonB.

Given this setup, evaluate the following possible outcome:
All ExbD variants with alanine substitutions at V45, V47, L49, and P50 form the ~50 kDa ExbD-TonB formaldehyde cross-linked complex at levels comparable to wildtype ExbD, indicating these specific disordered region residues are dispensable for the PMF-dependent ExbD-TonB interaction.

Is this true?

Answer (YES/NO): NO